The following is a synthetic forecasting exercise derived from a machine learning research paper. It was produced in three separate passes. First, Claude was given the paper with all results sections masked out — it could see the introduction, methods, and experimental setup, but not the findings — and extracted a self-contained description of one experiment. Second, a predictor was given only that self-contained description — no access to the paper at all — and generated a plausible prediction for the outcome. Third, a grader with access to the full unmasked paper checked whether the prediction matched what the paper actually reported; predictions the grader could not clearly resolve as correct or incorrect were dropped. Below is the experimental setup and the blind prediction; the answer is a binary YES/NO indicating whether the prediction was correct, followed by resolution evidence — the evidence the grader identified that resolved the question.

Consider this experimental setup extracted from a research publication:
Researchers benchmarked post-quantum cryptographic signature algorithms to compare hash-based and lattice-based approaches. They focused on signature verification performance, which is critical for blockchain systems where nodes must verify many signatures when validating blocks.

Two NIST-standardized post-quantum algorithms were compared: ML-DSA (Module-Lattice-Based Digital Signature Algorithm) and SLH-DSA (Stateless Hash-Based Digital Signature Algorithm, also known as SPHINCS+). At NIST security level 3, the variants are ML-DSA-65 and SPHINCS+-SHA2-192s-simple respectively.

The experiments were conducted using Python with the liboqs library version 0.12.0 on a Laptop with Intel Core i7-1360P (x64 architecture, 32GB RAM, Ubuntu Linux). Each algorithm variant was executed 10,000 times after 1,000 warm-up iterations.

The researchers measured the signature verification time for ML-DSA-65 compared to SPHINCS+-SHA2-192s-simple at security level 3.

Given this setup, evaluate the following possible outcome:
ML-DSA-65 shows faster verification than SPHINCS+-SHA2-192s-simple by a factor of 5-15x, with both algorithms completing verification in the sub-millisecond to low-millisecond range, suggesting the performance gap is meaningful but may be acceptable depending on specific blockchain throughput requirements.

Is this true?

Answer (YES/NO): YES